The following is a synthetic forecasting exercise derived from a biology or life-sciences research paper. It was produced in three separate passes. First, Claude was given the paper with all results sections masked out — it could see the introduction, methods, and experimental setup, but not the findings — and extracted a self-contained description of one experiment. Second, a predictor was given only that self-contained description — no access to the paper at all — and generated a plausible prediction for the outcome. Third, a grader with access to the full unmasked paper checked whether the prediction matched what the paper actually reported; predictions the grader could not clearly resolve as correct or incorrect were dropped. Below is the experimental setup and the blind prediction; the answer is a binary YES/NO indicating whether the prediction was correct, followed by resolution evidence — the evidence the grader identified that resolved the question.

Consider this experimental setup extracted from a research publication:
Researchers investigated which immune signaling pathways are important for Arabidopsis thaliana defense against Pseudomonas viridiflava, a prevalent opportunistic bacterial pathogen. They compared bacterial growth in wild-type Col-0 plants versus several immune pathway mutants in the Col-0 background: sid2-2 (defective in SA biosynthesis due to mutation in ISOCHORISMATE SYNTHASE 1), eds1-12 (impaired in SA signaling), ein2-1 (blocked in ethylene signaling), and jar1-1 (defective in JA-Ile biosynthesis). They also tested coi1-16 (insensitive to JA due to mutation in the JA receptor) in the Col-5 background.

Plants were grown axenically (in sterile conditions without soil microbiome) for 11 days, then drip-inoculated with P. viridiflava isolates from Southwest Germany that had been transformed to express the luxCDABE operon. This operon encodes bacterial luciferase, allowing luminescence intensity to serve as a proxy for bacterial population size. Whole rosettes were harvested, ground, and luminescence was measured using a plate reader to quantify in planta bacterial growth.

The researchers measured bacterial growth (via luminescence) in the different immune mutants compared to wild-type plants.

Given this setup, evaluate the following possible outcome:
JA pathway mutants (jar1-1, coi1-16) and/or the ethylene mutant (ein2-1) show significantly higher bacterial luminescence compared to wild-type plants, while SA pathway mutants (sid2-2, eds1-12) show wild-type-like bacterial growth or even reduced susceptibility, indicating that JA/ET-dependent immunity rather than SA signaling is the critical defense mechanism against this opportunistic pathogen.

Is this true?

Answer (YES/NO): NO